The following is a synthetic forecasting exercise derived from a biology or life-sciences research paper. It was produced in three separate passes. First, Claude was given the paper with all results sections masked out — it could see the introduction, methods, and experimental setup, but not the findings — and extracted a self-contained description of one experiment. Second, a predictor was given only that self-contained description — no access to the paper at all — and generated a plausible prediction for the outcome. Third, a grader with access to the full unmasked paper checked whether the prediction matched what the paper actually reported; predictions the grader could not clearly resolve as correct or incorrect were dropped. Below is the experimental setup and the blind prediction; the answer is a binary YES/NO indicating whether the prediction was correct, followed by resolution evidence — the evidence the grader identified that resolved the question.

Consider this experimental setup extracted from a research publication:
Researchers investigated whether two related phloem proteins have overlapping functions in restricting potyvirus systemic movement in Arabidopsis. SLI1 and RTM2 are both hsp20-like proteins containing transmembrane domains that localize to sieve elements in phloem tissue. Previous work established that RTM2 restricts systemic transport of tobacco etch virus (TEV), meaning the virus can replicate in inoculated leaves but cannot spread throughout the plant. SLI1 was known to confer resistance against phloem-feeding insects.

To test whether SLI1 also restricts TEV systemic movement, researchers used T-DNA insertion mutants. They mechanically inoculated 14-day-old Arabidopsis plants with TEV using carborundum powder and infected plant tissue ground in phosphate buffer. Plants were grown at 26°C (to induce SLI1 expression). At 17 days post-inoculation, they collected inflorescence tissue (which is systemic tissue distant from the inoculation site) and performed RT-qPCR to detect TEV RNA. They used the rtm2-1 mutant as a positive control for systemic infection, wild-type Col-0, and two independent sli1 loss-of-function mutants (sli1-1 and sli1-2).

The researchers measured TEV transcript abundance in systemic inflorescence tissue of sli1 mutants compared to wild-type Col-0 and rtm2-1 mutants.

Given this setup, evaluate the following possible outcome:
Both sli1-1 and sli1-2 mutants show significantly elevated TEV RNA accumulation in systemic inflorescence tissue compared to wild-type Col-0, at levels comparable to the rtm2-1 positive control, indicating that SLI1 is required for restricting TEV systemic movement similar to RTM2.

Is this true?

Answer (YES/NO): NO